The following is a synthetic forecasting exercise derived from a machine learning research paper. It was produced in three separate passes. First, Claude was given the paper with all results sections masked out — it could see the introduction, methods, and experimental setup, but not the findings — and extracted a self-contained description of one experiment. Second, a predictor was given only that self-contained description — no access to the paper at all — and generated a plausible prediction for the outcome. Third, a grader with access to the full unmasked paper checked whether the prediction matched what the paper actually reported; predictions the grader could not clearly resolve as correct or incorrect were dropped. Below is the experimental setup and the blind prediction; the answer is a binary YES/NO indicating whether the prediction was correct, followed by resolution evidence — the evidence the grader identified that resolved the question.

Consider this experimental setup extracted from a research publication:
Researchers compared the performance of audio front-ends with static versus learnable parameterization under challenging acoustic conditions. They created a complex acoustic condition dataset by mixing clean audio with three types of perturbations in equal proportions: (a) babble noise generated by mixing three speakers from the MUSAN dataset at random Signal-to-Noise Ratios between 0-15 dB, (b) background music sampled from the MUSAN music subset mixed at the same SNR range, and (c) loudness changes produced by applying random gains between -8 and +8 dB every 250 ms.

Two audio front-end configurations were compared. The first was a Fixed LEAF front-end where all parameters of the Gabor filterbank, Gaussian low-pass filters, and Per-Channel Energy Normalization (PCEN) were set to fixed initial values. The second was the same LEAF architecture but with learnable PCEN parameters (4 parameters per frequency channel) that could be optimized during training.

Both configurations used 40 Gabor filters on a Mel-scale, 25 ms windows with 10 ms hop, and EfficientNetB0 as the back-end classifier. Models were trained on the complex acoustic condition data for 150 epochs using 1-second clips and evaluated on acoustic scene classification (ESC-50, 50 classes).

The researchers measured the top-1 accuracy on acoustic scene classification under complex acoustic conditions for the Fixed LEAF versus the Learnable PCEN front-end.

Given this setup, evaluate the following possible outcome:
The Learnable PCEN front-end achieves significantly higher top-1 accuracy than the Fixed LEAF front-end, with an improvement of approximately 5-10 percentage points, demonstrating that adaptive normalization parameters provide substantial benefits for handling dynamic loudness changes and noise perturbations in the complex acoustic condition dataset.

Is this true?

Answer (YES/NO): NO